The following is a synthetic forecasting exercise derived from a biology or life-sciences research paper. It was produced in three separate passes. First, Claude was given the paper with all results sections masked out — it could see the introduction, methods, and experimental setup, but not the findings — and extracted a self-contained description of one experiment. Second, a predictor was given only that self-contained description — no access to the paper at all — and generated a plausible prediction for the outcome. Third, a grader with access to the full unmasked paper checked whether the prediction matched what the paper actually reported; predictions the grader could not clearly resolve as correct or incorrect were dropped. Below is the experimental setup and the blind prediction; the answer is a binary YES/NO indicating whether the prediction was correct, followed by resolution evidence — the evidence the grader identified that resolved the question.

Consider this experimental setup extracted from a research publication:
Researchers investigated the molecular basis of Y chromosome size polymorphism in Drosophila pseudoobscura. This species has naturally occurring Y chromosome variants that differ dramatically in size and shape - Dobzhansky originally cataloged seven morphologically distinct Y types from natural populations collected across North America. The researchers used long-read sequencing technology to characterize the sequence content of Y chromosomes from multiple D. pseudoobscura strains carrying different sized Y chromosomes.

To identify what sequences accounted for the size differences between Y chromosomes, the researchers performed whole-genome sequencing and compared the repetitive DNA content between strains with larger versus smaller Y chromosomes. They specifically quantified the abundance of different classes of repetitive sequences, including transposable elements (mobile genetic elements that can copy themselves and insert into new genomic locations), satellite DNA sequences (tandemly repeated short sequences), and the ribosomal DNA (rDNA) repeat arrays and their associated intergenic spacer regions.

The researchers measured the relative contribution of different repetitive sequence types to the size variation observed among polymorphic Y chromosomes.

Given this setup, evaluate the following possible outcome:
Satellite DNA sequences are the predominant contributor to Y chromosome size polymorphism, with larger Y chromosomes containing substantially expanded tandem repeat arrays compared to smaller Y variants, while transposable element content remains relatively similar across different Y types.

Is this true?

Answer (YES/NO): NO